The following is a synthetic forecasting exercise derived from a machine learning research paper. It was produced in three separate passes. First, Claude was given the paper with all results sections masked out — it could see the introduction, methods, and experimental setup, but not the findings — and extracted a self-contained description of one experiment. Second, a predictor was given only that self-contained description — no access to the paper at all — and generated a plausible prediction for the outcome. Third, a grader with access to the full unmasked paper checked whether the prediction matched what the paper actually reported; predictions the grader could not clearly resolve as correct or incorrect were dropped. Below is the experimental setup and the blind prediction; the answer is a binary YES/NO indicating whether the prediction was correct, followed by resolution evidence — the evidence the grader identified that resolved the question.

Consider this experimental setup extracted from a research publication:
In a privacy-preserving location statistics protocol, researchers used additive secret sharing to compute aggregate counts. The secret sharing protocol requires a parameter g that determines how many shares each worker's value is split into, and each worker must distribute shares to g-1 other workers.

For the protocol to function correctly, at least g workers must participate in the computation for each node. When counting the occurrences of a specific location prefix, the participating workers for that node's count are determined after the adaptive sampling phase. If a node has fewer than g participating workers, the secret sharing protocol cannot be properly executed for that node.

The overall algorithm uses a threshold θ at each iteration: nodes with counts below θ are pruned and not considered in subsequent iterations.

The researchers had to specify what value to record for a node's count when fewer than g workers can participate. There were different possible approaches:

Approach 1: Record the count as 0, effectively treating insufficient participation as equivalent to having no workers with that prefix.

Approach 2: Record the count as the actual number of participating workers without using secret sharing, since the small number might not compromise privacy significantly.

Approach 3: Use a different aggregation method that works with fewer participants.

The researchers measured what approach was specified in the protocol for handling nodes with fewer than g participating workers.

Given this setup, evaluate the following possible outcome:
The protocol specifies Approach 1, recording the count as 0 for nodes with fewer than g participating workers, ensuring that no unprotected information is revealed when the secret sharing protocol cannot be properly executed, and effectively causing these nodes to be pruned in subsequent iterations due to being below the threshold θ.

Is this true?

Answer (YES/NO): YES